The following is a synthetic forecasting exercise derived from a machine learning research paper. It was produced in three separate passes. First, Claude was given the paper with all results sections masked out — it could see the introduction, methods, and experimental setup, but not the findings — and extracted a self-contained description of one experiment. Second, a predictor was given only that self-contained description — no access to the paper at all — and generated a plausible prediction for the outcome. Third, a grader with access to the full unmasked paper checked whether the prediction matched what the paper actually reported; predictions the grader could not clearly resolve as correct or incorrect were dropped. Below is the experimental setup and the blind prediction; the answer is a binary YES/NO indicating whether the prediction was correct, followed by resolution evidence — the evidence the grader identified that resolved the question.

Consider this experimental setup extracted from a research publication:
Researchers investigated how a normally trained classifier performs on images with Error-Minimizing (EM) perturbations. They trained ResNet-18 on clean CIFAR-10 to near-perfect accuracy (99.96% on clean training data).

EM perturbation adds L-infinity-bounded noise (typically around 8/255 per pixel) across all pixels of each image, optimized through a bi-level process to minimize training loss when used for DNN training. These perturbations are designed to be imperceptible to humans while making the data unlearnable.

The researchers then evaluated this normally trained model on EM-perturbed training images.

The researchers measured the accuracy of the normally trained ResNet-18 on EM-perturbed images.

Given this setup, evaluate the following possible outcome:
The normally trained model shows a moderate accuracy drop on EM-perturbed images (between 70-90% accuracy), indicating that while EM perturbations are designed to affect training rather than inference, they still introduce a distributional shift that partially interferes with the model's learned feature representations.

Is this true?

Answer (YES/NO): NO